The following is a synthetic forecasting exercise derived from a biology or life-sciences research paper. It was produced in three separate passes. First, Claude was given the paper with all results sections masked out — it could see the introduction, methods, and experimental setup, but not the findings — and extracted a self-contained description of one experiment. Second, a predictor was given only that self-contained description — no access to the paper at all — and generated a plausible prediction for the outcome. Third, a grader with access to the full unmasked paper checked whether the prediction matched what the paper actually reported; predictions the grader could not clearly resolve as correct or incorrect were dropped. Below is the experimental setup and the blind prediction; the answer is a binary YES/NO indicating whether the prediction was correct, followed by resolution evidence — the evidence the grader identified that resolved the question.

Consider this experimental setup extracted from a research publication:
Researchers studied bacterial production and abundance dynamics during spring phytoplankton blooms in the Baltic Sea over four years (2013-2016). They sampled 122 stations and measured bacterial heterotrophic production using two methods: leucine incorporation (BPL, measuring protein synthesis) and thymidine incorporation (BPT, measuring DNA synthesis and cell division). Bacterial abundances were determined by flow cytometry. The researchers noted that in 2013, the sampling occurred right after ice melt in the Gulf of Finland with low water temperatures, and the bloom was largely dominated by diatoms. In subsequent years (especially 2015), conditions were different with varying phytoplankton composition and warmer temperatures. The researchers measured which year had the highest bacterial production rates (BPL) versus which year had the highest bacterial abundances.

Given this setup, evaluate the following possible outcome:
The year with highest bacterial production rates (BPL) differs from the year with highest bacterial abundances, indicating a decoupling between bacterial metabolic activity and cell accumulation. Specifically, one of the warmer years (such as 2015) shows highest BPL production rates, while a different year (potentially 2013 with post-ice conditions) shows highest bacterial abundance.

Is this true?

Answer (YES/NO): NO